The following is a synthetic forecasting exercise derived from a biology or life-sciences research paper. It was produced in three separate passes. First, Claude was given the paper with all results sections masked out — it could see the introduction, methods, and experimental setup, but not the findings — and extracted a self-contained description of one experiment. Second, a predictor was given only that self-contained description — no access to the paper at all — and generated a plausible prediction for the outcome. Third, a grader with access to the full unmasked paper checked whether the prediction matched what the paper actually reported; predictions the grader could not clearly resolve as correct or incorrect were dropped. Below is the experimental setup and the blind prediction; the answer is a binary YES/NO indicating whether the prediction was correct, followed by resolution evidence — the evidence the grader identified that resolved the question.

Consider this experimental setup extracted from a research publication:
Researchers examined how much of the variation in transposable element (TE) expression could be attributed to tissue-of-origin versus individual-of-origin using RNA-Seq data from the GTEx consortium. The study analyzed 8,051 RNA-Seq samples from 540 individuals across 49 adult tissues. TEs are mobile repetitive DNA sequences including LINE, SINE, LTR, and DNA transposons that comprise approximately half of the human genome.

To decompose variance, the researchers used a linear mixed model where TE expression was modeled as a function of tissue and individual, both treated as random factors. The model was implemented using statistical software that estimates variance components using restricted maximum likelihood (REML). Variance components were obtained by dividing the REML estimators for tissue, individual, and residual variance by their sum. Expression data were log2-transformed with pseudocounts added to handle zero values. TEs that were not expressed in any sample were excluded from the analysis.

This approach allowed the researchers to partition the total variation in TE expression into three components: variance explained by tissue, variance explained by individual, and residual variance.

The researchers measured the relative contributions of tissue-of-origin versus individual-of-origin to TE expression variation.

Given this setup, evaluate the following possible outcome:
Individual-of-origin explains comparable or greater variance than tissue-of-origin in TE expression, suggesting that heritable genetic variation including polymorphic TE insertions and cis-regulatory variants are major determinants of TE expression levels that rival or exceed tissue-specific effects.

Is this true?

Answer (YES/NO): NO